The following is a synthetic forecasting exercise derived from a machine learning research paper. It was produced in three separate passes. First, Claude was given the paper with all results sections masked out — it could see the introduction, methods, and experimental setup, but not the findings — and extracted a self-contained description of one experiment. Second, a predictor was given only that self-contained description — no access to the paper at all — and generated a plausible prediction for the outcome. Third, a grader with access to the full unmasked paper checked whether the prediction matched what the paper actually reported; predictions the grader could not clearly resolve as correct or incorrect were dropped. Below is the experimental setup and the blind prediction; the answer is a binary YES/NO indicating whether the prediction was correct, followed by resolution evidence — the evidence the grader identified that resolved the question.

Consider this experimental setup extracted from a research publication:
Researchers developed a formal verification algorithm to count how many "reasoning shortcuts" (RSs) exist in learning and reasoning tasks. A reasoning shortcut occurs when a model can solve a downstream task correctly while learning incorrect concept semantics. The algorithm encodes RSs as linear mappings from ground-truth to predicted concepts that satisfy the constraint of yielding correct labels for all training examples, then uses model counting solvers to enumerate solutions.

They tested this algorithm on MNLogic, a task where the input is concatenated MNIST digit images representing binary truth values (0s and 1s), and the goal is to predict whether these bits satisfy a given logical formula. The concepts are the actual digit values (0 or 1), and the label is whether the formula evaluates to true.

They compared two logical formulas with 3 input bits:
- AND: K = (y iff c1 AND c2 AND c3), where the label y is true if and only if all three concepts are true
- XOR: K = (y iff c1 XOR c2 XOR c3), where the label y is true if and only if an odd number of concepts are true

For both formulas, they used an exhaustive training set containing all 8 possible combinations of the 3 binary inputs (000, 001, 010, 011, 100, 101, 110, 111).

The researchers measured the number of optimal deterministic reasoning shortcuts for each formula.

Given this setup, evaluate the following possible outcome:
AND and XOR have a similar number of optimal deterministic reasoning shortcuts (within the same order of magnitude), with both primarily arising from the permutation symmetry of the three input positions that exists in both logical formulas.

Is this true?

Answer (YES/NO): NO